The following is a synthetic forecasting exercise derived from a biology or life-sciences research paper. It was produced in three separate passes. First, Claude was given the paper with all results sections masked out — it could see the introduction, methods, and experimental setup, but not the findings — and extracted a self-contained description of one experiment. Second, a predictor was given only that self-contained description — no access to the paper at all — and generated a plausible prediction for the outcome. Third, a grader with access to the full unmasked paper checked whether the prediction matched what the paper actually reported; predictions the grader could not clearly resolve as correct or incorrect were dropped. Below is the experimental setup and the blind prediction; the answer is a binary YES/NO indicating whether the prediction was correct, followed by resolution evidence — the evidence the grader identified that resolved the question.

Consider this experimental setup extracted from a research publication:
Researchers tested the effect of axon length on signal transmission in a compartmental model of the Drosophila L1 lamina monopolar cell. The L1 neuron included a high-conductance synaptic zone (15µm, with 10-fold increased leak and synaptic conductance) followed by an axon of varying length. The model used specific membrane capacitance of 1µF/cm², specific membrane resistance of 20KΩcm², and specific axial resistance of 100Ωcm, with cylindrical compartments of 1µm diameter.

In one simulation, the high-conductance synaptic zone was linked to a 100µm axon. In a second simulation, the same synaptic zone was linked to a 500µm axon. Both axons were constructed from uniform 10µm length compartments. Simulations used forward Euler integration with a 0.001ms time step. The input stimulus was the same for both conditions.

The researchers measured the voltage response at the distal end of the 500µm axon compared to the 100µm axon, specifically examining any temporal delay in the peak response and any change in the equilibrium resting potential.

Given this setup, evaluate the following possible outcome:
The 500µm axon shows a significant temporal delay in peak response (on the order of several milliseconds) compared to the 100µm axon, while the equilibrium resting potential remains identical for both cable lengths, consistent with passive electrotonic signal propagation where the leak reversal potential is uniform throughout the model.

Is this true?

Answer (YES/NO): NO